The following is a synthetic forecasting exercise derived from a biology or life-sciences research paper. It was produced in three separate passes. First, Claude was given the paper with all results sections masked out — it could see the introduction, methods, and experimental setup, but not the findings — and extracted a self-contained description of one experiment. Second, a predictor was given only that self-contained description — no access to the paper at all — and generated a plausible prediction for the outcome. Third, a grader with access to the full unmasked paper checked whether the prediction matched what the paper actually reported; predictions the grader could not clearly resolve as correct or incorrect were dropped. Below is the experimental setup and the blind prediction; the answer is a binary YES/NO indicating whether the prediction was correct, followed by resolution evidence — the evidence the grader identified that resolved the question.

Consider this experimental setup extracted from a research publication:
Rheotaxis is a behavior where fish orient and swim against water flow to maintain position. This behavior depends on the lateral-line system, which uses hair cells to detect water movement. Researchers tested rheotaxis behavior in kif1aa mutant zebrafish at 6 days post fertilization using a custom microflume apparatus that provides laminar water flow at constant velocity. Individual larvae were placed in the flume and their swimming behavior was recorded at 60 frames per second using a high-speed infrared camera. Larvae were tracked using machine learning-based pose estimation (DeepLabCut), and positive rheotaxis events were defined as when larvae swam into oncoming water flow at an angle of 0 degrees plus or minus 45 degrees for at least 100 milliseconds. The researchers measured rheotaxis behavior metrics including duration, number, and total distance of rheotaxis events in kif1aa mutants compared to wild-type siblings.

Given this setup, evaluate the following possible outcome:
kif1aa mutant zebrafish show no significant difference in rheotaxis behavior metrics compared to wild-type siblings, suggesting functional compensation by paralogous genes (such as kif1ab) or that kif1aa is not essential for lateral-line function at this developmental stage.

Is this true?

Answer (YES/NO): NO